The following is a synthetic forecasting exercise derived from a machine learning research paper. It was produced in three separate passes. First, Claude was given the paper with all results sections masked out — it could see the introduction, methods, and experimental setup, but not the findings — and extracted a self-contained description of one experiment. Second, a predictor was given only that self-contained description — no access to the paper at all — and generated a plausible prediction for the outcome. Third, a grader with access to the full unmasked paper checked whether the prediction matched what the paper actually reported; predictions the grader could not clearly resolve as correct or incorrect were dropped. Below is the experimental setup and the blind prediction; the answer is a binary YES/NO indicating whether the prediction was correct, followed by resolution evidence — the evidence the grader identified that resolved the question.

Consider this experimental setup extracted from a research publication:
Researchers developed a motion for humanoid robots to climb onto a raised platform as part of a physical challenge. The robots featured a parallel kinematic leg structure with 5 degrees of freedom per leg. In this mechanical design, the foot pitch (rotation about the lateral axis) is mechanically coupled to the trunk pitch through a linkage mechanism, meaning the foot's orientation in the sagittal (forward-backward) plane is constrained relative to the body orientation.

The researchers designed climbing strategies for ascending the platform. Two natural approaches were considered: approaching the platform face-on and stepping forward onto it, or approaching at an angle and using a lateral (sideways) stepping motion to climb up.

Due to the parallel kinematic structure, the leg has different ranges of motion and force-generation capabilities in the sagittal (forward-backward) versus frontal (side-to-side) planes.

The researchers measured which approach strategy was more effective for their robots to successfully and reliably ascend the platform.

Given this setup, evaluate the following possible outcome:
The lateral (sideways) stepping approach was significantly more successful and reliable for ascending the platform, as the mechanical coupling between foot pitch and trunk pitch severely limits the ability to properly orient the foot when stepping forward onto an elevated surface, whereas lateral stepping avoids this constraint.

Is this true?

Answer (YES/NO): YES